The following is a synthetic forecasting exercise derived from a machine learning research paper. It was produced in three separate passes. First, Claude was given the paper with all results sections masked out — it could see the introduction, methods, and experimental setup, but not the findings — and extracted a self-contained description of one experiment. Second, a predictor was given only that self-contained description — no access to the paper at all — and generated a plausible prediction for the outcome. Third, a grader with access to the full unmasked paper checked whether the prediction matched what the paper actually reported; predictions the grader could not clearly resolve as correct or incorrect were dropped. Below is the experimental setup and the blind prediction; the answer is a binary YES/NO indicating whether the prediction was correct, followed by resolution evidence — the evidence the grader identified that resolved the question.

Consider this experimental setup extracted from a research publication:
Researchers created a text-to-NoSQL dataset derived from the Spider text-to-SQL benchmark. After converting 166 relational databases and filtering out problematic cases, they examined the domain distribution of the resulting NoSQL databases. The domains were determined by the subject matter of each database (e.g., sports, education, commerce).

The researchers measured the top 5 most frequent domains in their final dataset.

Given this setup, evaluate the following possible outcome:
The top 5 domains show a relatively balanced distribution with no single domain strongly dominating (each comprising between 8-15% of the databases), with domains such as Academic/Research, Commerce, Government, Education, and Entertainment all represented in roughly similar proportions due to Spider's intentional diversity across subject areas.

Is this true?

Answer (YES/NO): NO